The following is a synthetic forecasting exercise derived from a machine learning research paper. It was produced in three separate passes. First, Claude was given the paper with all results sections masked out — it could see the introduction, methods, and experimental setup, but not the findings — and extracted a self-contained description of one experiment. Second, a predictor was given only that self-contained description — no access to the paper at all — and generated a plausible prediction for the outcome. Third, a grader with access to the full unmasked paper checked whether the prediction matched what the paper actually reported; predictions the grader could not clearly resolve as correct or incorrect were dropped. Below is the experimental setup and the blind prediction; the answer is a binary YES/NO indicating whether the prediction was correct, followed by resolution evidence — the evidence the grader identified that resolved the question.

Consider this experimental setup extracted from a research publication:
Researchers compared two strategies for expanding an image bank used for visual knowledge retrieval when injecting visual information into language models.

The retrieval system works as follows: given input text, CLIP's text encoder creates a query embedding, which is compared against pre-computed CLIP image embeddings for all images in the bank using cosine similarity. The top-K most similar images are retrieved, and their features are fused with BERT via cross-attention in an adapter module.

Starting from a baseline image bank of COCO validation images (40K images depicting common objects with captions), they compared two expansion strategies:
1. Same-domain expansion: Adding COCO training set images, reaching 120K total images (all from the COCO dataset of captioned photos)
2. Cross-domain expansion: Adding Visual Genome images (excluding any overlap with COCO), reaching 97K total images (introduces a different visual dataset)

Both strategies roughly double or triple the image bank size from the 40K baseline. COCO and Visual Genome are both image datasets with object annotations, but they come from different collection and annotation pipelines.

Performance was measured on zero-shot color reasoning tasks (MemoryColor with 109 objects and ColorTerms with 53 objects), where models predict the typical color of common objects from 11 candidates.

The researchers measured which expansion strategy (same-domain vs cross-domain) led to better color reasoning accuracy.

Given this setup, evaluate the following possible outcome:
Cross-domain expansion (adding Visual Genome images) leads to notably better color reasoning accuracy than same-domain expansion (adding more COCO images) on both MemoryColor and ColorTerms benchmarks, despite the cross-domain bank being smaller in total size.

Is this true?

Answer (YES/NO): NO